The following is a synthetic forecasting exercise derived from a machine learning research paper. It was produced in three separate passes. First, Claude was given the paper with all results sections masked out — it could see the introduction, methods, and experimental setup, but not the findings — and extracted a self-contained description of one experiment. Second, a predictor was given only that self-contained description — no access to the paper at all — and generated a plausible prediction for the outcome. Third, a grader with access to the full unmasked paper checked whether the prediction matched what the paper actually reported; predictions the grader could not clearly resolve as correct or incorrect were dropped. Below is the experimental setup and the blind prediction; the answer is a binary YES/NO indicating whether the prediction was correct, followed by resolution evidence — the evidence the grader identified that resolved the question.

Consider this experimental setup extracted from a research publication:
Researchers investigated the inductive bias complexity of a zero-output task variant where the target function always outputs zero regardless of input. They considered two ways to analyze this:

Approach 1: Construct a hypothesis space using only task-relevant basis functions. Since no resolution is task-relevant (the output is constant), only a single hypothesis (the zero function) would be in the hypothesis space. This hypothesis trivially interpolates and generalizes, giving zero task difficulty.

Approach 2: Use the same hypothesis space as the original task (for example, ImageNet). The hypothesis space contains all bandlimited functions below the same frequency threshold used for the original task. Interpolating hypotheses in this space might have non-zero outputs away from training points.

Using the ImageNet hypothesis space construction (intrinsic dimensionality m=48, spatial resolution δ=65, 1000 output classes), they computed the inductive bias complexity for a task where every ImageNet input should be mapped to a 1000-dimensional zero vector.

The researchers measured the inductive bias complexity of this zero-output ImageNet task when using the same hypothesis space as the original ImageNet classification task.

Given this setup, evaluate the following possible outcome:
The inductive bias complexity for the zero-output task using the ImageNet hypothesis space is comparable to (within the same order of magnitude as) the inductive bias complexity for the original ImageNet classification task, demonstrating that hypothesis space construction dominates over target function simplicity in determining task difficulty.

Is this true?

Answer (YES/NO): YES